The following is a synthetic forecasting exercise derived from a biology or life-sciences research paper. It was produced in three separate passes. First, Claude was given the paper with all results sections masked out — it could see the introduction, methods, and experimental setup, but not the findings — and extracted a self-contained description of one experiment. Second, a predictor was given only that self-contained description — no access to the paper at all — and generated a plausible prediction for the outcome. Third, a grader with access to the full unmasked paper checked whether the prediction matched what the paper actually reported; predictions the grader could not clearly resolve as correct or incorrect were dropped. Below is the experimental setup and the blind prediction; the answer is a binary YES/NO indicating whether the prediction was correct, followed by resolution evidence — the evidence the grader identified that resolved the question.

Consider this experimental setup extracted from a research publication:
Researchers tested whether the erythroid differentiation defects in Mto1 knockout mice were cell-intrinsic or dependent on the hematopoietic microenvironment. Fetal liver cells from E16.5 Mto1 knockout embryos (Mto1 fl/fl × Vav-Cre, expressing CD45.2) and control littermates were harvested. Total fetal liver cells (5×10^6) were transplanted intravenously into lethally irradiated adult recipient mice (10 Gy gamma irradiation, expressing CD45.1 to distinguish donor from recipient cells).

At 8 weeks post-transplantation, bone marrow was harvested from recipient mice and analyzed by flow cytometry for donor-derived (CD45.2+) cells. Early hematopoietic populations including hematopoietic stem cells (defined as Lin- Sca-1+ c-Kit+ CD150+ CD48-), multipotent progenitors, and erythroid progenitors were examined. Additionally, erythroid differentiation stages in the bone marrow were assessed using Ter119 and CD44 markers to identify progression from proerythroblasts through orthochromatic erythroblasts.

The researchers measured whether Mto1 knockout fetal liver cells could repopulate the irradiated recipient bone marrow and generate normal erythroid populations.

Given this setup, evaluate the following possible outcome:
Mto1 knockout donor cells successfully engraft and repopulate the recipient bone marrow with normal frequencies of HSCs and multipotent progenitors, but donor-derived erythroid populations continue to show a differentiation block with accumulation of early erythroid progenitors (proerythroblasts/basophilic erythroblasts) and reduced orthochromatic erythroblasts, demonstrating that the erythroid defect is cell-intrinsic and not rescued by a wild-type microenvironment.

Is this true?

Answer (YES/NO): NO